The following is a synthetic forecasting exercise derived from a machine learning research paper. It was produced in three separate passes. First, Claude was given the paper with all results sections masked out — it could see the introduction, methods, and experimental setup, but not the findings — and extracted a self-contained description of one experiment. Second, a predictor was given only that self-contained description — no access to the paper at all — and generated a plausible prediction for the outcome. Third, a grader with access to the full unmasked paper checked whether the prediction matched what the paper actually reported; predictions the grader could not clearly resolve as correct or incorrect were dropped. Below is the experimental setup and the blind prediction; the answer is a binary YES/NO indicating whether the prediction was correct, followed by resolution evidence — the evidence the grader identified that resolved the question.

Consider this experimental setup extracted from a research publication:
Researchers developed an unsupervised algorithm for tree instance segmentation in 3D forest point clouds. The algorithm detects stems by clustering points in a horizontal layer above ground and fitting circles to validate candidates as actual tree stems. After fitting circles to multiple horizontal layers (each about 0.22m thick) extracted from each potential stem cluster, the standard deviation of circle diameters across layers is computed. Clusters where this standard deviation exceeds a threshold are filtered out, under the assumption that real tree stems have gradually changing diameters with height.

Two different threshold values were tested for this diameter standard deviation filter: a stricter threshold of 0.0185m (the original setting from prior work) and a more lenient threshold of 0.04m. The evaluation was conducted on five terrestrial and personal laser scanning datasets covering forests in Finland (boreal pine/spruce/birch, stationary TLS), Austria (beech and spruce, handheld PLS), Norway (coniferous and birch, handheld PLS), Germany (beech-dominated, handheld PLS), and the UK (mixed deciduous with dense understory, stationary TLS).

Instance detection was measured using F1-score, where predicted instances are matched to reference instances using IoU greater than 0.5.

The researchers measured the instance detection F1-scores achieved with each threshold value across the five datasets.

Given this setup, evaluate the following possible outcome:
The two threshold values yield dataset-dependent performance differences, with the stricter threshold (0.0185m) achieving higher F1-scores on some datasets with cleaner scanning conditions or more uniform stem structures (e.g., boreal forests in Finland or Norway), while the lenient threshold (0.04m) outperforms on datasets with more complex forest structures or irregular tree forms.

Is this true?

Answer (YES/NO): NO